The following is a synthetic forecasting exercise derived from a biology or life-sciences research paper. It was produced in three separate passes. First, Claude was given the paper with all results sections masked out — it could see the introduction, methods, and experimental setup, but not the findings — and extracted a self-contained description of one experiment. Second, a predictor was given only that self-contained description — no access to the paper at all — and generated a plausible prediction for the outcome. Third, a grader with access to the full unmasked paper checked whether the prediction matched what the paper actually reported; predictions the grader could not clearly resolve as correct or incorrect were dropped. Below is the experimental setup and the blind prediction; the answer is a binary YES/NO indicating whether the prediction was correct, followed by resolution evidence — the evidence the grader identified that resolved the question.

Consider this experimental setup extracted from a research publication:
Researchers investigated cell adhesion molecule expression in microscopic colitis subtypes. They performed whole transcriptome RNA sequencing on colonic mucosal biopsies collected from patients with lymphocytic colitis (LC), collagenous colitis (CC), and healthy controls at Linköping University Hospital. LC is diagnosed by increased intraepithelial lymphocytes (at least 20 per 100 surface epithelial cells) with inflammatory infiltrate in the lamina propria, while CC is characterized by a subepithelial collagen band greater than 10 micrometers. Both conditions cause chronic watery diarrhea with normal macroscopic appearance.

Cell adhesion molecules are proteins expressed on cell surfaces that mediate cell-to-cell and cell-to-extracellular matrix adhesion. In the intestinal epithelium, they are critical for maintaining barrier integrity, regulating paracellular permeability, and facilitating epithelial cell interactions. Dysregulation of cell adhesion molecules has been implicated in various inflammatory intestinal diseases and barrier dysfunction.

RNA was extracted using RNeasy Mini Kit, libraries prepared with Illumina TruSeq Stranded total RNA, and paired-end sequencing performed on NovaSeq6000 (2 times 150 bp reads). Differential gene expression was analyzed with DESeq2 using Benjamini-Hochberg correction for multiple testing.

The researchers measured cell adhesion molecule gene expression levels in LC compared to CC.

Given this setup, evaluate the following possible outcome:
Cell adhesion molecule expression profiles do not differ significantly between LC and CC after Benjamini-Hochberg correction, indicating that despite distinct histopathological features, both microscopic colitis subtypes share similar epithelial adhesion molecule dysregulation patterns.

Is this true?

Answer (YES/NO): NO